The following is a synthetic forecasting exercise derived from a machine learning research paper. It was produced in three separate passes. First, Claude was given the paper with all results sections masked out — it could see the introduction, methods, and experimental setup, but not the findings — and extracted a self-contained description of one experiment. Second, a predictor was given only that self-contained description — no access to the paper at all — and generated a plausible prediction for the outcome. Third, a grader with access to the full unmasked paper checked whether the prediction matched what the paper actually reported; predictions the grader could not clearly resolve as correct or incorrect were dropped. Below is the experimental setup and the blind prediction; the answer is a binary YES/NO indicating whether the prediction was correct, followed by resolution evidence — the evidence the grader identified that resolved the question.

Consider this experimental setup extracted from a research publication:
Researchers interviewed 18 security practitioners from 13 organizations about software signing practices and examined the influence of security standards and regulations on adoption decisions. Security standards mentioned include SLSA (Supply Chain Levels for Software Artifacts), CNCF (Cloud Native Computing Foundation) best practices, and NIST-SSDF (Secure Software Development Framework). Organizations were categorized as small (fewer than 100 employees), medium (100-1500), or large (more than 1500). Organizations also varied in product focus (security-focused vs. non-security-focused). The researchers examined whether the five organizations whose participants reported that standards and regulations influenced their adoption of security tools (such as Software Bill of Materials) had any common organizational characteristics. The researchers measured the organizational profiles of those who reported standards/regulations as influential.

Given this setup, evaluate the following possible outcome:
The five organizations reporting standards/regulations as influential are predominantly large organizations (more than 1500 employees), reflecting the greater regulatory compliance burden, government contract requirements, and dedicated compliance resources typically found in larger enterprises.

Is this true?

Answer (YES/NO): NO